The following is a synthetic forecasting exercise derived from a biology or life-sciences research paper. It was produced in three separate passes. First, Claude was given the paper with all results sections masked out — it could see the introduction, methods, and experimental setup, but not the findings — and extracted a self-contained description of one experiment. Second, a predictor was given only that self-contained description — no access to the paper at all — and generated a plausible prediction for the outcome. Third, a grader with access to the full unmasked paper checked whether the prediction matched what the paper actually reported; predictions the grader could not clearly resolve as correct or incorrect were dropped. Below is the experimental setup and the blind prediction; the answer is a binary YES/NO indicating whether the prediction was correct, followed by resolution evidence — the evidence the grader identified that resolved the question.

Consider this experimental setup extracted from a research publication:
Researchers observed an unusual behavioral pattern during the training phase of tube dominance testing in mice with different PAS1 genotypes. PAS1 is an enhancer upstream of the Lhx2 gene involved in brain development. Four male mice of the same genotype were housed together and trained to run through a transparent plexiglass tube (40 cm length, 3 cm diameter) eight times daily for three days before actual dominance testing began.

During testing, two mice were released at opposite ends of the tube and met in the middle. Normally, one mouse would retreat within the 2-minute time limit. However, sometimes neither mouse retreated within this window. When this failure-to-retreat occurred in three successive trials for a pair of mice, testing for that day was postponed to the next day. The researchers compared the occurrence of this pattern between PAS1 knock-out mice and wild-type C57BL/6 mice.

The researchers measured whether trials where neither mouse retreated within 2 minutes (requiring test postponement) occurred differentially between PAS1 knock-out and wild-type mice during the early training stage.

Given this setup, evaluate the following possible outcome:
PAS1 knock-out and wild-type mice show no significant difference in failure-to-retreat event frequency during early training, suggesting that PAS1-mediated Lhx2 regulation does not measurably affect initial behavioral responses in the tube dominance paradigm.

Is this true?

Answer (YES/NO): NO